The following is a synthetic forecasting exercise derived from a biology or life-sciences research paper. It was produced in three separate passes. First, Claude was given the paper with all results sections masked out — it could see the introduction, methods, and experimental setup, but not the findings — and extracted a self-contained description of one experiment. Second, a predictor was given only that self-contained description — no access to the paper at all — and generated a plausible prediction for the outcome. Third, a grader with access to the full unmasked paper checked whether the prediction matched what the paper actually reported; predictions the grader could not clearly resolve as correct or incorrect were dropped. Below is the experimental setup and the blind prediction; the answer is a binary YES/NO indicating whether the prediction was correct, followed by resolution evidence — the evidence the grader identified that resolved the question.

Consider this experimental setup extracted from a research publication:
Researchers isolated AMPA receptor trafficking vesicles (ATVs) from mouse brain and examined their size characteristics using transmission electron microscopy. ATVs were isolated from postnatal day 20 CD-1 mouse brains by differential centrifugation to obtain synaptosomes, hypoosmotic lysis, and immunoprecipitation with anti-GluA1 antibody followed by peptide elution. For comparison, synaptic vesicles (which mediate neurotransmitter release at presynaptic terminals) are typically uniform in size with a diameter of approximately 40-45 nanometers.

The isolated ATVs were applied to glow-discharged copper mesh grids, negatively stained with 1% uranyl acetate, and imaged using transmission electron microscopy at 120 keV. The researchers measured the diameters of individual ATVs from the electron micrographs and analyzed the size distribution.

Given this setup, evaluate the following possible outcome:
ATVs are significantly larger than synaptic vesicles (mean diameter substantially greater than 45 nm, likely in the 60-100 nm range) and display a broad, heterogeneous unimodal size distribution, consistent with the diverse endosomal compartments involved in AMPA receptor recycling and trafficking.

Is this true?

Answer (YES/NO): NO